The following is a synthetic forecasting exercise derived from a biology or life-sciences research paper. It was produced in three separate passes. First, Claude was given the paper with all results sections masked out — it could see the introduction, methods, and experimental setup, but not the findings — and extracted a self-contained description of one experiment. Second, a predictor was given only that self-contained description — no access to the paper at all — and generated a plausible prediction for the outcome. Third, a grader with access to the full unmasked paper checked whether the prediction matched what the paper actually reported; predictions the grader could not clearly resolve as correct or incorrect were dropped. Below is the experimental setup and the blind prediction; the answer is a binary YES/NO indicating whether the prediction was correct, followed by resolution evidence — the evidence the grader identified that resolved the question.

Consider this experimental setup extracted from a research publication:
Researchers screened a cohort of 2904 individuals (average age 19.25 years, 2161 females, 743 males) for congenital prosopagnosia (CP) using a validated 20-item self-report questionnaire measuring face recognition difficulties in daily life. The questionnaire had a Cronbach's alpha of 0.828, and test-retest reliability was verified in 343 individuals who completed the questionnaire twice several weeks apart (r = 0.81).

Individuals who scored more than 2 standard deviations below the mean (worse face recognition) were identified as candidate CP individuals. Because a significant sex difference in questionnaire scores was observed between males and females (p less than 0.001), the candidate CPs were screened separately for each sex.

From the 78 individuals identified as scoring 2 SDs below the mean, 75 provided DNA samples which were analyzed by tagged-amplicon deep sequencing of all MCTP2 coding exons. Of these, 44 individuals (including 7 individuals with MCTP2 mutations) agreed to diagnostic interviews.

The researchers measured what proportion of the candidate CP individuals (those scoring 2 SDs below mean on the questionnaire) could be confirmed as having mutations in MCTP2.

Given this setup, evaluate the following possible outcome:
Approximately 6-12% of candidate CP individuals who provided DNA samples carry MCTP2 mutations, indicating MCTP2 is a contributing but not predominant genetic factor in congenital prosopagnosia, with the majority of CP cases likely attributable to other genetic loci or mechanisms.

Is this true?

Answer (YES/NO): YES